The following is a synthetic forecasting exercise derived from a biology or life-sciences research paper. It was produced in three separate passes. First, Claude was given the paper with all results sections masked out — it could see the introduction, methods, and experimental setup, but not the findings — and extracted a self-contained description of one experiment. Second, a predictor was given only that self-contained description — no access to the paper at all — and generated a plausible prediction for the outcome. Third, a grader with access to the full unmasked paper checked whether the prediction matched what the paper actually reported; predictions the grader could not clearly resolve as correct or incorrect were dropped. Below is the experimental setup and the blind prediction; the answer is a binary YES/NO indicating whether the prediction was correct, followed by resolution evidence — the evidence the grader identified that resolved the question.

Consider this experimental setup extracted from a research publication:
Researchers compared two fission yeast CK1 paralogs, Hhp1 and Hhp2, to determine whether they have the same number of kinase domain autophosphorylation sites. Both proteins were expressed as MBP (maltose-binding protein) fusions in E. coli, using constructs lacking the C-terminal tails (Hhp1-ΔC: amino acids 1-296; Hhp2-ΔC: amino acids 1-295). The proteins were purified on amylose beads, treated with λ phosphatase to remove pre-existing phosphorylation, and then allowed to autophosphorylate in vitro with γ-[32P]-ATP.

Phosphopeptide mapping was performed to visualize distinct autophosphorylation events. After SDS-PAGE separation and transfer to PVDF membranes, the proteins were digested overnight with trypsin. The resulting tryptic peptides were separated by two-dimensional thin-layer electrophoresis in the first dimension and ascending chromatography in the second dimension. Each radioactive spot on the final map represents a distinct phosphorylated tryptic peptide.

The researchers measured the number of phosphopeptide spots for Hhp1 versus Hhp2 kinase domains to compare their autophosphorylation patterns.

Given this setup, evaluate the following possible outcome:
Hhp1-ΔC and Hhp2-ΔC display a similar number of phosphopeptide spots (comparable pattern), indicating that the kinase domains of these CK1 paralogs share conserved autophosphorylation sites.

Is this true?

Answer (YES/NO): NO